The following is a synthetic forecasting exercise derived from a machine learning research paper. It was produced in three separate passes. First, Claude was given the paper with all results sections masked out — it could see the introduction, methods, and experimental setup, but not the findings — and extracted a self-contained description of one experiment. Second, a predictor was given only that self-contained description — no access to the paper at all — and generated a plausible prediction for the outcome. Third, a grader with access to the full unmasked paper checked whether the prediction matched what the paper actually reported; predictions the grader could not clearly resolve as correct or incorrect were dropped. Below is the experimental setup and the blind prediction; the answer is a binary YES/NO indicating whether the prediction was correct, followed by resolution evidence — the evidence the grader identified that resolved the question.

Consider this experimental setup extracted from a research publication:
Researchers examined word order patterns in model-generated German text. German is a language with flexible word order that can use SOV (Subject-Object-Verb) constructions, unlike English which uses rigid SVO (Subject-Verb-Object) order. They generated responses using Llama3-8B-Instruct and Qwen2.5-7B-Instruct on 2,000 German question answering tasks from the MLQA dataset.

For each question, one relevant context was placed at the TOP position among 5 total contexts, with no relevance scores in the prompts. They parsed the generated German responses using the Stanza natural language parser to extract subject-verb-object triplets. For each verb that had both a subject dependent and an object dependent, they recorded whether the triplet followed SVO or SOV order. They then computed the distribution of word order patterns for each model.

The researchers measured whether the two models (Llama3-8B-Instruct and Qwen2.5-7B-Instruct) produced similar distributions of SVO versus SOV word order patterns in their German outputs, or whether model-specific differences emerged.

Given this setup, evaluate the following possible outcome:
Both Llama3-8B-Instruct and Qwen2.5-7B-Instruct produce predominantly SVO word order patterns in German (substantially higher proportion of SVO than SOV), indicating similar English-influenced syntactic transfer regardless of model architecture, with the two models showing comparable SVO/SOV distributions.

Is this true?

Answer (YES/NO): NO